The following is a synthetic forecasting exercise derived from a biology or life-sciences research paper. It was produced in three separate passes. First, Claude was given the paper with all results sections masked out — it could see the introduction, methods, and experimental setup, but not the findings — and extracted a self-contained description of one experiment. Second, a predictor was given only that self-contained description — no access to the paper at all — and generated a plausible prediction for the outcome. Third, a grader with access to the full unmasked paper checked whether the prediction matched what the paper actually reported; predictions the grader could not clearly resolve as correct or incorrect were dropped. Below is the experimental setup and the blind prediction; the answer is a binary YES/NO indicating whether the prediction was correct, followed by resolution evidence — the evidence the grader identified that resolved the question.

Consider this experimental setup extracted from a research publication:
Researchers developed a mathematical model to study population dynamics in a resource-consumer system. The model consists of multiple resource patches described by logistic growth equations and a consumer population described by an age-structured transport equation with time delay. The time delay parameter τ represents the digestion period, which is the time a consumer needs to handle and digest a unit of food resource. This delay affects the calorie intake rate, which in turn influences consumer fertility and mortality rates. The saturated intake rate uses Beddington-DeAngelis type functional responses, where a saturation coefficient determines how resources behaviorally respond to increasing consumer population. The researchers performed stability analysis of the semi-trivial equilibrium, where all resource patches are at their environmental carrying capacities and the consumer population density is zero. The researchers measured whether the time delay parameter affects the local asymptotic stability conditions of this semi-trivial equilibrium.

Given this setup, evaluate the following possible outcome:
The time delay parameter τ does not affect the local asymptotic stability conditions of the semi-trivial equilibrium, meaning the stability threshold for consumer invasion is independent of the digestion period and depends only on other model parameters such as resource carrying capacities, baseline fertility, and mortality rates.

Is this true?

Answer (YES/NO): YES